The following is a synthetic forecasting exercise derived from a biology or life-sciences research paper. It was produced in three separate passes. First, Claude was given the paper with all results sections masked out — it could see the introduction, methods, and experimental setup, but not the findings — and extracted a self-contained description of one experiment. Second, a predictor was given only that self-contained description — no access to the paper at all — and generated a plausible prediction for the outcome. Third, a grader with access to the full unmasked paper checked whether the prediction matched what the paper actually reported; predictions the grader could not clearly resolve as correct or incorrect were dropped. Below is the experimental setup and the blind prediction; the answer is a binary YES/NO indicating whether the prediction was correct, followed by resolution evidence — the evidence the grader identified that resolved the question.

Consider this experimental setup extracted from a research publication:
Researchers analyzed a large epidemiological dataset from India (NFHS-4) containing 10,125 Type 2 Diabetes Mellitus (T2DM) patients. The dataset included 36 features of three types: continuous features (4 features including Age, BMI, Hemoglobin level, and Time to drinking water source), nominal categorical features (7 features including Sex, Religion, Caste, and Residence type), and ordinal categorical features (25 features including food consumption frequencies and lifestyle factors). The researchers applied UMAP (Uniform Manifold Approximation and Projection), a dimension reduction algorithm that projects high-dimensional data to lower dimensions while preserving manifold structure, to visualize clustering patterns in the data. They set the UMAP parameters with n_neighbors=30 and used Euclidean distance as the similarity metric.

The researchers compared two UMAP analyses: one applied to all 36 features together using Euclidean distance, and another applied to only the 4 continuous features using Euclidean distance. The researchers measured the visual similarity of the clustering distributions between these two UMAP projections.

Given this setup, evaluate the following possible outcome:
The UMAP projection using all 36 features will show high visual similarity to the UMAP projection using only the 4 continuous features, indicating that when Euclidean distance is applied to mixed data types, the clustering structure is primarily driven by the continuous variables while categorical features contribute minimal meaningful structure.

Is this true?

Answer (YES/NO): YES